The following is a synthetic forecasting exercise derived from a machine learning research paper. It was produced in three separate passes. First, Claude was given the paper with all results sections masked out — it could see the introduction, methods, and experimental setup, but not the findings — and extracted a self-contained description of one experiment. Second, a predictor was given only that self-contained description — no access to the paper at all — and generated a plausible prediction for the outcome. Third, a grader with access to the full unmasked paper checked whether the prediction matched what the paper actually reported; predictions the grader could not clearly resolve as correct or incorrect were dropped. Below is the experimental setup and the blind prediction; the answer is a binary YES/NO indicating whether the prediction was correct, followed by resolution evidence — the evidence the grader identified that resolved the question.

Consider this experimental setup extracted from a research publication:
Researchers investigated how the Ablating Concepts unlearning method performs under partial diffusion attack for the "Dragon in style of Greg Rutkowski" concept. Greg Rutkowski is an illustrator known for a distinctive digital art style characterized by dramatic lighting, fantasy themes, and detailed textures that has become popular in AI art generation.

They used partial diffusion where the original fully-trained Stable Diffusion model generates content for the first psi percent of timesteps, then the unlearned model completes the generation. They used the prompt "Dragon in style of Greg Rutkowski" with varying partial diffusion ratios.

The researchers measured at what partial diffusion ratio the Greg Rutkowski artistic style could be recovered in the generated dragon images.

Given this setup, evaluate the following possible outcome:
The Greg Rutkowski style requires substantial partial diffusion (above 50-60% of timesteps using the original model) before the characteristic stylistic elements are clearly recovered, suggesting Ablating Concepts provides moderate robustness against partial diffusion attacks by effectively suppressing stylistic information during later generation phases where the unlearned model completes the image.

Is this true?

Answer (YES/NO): NO